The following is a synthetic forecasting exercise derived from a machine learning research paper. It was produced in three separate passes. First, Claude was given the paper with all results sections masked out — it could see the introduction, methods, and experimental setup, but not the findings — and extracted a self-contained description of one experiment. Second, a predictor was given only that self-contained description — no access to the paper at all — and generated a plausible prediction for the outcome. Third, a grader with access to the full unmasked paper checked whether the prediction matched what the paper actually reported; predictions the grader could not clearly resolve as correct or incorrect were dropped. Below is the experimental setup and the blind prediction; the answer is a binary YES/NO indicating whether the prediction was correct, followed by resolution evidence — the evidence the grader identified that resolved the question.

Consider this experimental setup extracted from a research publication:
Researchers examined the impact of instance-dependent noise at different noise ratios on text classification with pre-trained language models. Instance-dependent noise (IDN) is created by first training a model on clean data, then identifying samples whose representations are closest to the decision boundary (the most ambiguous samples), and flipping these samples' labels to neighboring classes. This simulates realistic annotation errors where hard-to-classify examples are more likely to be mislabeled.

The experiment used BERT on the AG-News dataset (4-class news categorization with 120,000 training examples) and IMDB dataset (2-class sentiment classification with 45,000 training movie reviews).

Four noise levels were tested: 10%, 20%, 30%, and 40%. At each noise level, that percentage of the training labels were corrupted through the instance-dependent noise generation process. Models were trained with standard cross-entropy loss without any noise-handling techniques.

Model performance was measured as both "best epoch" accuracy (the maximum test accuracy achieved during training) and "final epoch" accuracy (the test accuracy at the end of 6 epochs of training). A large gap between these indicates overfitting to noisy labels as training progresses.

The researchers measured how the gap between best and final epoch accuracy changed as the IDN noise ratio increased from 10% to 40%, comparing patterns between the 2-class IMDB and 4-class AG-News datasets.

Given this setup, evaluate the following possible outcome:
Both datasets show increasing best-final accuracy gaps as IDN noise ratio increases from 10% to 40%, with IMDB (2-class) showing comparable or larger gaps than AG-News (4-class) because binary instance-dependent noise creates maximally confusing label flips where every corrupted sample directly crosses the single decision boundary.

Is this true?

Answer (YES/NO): YES